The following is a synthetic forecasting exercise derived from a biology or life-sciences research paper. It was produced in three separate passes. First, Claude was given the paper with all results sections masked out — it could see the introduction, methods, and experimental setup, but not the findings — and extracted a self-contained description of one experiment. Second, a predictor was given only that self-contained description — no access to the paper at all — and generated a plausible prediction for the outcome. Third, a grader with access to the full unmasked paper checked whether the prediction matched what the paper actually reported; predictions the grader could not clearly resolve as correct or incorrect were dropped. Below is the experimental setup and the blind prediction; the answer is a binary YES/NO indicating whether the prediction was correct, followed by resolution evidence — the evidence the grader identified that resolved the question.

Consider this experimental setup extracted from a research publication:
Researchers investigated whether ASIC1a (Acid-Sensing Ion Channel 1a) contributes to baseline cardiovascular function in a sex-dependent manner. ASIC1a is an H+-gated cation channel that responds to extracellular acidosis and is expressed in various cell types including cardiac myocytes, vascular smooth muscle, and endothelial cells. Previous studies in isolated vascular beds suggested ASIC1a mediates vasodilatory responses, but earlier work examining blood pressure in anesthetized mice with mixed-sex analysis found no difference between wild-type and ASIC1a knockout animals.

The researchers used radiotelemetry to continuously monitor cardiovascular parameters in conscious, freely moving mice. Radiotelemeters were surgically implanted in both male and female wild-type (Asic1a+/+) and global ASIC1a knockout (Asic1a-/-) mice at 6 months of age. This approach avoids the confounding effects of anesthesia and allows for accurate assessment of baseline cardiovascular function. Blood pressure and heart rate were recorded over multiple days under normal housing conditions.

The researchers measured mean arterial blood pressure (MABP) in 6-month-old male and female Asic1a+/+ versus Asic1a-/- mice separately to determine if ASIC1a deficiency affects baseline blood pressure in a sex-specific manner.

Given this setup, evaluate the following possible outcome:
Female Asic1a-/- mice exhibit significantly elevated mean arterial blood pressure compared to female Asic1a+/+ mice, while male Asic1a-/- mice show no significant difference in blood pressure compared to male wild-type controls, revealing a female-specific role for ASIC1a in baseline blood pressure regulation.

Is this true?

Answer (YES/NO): NO